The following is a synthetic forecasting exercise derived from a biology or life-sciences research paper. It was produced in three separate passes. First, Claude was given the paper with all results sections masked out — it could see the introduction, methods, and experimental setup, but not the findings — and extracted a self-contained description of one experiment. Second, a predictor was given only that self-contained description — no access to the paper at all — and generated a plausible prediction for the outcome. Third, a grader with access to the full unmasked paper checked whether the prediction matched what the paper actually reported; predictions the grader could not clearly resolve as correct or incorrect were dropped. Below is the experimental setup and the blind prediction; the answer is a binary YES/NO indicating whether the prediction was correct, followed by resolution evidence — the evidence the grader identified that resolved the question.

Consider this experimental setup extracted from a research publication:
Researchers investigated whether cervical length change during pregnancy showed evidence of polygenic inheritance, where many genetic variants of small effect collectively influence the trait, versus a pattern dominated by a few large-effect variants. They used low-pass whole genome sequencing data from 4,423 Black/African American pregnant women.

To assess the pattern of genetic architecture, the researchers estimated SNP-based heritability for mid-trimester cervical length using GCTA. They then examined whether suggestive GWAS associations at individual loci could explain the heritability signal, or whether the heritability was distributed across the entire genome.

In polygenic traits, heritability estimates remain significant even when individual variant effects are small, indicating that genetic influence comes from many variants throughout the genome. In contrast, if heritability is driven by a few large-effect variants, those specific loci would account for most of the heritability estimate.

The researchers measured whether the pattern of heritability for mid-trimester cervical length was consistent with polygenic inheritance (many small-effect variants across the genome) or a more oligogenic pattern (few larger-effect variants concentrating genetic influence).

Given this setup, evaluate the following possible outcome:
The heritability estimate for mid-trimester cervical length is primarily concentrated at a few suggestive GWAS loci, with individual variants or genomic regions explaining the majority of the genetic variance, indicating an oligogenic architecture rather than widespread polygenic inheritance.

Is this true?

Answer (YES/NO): NO